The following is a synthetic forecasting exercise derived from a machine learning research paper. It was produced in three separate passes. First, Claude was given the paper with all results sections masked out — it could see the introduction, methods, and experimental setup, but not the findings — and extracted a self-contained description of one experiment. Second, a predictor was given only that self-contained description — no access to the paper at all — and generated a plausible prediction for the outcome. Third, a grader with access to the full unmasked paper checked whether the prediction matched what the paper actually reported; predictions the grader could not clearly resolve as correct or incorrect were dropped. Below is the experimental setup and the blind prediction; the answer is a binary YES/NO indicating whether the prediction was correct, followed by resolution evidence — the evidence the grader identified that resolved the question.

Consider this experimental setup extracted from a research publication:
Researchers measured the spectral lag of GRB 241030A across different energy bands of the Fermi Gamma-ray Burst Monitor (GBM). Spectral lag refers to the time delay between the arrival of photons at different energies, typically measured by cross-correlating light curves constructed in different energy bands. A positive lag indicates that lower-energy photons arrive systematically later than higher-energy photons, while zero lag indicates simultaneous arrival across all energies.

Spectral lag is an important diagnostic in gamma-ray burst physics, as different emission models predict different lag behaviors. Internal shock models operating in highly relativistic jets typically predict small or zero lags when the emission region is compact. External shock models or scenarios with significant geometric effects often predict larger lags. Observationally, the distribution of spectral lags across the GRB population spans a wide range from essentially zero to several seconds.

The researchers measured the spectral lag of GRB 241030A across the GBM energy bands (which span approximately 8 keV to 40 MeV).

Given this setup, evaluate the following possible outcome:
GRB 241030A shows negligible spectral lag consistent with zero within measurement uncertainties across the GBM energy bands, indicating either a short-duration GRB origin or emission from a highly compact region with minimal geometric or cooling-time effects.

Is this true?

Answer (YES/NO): YES